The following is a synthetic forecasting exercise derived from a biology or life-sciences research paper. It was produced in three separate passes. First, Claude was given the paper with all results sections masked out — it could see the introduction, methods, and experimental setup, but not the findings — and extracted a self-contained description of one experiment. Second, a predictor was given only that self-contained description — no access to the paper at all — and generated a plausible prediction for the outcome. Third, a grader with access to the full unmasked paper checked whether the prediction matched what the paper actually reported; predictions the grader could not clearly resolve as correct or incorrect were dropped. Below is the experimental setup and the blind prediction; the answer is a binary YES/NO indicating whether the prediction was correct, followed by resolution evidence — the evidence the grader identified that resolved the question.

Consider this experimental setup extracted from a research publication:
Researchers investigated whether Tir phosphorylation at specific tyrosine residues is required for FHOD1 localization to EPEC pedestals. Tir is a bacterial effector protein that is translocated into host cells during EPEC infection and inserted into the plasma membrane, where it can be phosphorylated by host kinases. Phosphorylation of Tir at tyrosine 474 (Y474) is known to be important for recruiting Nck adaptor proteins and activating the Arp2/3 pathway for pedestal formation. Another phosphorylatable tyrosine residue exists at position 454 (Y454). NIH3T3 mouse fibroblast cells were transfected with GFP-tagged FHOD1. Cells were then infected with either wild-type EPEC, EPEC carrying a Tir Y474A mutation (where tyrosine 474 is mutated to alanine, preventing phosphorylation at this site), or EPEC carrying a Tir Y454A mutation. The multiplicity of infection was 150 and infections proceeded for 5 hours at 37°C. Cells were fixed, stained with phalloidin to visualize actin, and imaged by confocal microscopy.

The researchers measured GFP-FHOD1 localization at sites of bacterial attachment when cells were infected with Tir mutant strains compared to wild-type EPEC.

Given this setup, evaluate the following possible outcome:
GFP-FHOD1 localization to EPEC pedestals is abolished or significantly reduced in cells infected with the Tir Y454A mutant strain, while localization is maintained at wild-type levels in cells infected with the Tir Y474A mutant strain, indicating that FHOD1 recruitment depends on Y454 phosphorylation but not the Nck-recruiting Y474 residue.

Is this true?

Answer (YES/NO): NO